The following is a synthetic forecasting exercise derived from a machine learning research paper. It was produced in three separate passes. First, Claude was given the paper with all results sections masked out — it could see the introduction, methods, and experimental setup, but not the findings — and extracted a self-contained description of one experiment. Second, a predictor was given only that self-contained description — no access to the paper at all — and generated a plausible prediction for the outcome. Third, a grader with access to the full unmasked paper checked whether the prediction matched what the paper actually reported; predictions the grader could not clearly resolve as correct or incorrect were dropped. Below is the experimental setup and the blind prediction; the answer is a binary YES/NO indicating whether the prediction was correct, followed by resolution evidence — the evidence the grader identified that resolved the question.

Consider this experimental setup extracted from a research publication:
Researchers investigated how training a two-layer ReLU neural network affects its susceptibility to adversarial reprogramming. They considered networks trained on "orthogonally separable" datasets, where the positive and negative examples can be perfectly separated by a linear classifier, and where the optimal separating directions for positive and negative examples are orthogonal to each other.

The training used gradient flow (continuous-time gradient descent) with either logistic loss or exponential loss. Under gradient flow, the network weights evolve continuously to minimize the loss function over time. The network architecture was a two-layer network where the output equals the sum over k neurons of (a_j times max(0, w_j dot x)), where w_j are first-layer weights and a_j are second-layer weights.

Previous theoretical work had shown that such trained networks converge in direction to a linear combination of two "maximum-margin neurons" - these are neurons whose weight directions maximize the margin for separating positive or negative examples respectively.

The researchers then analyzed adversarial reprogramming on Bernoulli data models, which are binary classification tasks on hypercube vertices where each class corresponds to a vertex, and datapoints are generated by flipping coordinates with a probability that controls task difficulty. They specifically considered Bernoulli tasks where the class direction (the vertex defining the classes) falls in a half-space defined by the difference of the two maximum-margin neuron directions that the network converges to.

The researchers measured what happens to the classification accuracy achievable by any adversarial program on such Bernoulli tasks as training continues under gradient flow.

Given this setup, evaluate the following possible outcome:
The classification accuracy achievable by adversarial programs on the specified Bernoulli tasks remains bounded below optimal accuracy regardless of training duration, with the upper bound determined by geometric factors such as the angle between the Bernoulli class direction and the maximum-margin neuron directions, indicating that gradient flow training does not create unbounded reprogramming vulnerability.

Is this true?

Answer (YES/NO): NO